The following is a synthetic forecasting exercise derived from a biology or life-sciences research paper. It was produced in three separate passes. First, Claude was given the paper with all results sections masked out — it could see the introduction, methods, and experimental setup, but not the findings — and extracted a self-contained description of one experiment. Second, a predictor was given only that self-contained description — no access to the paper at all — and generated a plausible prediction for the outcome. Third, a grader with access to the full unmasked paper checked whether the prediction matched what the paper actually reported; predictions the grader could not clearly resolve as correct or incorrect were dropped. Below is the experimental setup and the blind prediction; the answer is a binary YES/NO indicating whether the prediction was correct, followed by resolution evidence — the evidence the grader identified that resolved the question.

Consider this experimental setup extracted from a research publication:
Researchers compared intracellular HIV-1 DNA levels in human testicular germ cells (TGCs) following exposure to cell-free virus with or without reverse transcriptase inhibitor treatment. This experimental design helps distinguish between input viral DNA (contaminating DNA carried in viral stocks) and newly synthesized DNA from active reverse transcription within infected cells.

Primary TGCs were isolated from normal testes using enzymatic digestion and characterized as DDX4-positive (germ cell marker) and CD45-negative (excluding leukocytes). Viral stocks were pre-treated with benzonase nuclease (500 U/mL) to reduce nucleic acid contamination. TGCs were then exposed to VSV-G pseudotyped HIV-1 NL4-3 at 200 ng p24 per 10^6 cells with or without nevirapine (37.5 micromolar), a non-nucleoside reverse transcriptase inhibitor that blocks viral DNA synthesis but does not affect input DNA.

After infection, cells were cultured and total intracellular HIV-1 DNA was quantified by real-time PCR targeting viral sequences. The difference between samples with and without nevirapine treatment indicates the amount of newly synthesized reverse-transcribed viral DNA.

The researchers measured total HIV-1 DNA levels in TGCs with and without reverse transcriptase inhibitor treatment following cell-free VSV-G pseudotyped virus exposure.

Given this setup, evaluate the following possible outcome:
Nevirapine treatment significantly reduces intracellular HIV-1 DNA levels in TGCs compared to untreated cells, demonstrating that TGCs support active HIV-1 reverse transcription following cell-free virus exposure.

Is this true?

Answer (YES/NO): YES